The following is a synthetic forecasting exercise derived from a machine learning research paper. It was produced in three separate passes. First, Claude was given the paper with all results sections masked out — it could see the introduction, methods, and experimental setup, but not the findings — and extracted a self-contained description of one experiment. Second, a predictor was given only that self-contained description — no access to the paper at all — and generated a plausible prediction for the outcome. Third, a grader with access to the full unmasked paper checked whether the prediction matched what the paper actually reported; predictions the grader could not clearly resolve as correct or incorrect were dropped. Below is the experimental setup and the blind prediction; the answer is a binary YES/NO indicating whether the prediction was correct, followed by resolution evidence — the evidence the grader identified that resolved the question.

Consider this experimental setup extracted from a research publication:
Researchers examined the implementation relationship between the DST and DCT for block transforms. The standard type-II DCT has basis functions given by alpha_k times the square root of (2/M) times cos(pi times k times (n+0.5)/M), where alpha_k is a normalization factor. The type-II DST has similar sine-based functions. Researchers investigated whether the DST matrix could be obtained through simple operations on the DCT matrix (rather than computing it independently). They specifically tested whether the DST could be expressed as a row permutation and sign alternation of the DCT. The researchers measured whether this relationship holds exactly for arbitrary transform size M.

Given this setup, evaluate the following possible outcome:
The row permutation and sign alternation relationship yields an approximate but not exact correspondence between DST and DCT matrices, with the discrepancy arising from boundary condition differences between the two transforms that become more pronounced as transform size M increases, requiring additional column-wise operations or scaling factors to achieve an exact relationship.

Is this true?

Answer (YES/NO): NO